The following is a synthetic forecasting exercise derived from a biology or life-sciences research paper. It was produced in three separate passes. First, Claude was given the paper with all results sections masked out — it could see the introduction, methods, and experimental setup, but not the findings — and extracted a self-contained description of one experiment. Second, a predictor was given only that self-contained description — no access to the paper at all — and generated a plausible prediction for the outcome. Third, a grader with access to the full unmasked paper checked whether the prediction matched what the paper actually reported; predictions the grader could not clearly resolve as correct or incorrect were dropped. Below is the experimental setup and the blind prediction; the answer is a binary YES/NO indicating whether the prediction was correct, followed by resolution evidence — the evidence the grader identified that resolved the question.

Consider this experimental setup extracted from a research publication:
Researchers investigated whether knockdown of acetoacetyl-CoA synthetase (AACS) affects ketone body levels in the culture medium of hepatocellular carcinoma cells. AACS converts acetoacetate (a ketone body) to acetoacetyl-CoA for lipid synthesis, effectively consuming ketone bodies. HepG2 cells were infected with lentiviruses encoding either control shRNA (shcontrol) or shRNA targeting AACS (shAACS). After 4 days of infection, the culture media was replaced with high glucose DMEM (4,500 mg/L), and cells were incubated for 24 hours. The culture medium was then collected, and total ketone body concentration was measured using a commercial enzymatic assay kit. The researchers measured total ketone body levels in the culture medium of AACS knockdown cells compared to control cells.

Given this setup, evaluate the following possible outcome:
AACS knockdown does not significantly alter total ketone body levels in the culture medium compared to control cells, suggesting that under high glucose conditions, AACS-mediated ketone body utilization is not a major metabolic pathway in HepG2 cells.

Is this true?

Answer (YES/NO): NO